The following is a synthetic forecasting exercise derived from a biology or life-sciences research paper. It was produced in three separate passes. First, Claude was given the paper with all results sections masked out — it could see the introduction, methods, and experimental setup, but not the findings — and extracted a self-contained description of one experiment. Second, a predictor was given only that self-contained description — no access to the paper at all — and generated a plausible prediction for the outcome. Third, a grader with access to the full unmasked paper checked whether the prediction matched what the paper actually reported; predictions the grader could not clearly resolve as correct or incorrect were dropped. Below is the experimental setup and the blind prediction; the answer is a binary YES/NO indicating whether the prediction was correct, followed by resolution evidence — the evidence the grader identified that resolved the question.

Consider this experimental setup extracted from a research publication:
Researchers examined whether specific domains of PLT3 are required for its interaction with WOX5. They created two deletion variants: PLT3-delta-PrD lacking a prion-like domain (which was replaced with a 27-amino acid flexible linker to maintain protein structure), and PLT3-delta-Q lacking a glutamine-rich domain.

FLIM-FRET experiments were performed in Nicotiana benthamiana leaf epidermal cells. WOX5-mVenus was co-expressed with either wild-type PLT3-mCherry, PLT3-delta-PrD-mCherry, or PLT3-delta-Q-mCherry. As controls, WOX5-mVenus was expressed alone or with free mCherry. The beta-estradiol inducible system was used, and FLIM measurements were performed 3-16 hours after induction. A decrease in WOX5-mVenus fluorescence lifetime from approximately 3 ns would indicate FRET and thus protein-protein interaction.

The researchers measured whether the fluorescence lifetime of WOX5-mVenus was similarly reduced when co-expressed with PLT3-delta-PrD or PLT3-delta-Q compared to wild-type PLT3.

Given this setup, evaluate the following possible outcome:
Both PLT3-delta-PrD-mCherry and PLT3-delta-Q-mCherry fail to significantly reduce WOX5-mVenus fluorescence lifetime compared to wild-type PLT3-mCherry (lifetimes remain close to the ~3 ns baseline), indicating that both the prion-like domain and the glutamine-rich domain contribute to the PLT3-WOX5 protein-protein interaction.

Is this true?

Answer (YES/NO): YES